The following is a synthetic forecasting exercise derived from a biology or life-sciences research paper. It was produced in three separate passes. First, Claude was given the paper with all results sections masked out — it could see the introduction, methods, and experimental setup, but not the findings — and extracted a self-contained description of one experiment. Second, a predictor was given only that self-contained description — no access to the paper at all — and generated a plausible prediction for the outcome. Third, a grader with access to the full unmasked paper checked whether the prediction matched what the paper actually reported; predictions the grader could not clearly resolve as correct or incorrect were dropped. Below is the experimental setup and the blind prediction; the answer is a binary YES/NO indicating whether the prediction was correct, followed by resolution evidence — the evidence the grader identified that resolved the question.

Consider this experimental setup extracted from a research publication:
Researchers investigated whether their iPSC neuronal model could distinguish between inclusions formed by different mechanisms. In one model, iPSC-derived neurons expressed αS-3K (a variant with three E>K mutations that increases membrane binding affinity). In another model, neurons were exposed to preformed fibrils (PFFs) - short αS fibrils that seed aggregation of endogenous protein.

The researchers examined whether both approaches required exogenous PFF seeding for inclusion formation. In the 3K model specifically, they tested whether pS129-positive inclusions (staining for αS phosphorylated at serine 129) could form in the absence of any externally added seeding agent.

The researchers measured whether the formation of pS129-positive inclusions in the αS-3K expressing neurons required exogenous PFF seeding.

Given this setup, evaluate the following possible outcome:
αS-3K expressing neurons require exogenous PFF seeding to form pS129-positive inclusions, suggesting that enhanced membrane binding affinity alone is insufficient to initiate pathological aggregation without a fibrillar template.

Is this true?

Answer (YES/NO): NO